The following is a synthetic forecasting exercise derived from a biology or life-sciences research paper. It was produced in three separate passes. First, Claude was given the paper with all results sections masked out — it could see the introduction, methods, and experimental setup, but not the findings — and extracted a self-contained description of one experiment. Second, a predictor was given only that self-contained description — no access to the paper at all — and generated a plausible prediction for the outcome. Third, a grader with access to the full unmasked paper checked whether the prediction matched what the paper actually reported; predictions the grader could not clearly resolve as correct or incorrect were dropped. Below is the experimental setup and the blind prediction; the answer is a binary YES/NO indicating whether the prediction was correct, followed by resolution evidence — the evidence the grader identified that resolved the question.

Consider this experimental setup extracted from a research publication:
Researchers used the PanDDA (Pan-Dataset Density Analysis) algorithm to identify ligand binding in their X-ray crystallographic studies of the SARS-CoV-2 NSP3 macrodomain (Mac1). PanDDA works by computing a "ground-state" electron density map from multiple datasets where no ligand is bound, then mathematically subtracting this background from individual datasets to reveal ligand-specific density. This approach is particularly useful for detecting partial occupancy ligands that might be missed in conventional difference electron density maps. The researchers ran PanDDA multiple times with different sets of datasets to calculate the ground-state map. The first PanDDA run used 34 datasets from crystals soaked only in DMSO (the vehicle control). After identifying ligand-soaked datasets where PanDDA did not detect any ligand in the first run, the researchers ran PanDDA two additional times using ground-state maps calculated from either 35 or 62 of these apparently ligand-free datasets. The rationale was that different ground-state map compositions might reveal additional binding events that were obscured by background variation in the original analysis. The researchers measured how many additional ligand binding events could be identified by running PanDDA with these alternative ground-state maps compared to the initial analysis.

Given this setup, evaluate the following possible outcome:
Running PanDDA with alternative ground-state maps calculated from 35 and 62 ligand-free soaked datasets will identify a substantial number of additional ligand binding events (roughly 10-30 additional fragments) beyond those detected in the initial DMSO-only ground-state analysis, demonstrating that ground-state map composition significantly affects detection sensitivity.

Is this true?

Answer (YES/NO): NO